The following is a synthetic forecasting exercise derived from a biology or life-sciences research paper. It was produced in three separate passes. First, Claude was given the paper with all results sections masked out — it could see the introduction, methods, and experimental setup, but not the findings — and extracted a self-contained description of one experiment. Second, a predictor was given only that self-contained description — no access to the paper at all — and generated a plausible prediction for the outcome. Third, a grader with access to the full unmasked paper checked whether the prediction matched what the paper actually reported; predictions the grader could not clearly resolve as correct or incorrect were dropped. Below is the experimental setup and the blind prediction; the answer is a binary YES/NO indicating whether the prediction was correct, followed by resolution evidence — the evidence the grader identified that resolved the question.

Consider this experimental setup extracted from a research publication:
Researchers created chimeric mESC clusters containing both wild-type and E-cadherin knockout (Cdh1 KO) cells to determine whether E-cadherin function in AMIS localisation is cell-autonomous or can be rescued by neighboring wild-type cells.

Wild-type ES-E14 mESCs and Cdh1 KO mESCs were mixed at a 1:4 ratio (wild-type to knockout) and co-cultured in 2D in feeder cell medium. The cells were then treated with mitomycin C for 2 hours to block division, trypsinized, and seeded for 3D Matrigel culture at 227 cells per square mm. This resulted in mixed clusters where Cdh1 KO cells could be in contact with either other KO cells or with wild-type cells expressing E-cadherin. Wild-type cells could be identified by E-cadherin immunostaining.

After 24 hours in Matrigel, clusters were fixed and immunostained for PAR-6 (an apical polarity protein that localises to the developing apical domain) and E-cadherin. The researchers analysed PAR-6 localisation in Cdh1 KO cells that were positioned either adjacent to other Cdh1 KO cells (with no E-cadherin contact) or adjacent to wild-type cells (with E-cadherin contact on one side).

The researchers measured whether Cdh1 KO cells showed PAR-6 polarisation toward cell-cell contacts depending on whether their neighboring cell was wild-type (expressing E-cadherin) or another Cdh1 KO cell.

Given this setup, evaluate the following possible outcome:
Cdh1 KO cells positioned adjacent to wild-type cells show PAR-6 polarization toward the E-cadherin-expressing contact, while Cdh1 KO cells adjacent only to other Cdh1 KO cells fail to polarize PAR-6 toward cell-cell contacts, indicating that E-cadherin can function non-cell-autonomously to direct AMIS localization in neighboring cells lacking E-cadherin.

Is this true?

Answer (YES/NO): NO